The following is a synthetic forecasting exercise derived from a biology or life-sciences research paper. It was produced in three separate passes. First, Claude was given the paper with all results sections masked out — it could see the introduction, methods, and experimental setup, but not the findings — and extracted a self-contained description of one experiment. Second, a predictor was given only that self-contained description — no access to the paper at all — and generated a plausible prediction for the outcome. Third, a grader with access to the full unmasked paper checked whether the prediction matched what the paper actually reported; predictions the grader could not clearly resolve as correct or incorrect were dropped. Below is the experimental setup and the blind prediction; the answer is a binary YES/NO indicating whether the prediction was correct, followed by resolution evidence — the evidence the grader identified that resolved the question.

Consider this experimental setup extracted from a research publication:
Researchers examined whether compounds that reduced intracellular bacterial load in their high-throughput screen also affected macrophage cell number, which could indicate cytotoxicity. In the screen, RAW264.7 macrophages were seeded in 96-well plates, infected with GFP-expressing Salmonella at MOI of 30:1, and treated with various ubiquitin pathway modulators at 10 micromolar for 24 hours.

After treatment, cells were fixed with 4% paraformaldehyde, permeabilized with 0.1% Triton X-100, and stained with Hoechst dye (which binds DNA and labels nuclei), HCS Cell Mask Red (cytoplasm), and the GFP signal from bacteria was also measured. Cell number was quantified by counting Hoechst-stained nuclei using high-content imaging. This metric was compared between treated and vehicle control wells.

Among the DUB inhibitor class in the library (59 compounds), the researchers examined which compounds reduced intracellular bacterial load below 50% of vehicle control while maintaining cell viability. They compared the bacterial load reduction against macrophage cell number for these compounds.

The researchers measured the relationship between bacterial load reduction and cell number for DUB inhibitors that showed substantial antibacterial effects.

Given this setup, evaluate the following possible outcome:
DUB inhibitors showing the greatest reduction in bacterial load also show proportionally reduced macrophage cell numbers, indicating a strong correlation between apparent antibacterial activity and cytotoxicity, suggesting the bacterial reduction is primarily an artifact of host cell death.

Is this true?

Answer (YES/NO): NO